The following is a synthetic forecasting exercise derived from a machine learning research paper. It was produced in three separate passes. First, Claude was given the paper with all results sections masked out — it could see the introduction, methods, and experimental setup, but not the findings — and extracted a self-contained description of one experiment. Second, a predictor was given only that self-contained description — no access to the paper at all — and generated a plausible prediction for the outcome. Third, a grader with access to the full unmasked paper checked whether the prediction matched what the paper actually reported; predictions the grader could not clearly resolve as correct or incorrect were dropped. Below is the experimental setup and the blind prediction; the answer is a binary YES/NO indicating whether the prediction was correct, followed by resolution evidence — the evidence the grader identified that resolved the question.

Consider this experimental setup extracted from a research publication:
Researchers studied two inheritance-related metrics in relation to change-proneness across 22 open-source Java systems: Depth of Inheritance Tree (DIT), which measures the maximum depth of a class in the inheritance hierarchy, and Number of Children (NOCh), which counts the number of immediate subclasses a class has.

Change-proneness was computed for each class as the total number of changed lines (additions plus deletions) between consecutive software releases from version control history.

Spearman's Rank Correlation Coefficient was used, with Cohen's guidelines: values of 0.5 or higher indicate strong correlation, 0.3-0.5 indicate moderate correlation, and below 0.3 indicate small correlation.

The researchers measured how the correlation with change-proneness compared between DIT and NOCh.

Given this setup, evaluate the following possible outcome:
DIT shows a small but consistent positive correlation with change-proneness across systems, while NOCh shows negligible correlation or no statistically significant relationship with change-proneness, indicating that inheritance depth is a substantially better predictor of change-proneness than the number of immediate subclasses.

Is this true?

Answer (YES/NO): NO